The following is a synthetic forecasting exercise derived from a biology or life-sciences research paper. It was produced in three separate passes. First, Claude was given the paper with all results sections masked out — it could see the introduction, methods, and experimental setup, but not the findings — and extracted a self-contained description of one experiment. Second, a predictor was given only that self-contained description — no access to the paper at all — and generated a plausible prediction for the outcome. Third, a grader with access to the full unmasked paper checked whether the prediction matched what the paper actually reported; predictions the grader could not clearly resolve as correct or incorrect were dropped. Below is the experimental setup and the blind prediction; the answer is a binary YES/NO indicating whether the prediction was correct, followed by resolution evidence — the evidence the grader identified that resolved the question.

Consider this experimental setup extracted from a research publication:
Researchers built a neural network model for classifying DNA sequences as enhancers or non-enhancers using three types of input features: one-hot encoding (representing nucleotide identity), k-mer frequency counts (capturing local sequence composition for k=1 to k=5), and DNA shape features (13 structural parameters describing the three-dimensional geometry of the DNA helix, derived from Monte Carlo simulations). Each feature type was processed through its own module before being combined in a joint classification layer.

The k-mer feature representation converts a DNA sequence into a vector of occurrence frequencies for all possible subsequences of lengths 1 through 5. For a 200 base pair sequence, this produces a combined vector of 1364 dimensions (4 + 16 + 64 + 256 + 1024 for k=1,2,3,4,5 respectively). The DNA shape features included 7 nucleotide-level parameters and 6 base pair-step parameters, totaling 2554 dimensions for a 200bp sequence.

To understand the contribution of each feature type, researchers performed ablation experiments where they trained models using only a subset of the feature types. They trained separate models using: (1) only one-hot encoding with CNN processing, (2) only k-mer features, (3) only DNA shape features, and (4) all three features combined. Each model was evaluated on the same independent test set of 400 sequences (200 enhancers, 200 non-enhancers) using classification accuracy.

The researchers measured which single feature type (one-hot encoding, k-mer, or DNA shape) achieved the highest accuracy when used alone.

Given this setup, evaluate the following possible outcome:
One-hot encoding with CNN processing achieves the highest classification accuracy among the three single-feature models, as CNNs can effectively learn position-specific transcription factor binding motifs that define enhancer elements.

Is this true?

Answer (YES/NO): NO